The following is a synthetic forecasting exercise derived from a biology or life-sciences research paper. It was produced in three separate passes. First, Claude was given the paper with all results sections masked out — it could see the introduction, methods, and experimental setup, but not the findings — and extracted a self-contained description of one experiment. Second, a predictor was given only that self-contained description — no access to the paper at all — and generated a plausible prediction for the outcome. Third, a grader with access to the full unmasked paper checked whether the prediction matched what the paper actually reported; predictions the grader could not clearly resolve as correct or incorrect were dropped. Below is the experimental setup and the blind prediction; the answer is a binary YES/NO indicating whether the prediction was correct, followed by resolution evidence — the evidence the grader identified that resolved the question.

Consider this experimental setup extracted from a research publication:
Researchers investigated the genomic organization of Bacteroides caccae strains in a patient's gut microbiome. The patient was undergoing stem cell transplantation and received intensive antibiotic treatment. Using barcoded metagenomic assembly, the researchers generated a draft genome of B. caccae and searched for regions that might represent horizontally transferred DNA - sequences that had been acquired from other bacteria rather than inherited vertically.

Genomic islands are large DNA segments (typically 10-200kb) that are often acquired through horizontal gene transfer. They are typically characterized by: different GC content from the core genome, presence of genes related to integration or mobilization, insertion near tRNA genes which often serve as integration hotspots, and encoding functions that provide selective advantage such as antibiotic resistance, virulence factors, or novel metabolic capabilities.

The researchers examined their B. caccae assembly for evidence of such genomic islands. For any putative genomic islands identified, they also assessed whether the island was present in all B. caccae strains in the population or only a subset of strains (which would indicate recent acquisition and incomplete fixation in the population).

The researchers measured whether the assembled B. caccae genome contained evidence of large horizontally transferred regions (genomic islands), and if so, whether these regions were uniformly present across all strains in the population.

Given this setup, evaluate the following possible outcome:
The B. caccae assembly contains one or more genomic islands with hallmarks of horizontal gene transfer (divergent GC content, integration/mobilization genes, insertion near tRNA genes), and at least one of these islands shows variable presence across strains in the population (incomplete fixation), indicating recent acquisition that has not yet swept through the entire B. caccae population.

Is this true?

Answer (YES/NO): YES